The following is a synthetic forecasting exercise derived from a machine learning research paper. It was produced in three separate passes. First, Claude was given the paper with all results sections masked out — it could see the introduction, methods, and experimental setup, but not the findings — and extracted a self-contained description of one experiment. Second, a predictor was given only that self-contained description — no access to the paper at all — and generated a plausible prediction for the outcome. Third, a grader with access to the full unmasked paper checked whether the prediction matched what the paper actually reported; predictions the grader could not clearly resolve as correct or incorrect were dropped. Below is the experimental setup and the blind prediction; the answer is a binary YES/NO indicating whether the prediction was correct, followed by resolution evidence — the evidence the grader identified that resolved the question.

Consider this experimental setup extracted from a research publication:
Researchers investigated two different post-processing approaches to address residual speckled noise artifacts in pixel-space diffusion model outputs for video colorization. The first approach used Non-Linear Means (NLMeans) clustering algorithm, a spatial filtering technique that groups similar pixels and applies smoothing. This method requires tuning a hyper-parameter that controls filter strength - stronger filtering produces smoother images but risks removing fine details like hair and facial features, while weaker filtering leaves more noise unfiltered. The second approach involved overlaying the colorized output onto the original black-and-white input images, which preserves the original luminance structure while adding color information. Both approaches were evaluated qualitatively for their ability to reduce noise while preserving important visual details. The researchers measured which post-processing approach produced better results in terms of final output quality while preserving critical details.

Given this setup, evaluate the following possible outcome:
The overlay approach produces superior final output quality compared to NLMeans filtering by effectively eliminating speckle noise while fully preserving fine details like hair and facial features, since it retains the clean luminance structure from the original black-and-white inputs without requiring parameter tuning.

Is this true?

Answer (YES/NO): NO